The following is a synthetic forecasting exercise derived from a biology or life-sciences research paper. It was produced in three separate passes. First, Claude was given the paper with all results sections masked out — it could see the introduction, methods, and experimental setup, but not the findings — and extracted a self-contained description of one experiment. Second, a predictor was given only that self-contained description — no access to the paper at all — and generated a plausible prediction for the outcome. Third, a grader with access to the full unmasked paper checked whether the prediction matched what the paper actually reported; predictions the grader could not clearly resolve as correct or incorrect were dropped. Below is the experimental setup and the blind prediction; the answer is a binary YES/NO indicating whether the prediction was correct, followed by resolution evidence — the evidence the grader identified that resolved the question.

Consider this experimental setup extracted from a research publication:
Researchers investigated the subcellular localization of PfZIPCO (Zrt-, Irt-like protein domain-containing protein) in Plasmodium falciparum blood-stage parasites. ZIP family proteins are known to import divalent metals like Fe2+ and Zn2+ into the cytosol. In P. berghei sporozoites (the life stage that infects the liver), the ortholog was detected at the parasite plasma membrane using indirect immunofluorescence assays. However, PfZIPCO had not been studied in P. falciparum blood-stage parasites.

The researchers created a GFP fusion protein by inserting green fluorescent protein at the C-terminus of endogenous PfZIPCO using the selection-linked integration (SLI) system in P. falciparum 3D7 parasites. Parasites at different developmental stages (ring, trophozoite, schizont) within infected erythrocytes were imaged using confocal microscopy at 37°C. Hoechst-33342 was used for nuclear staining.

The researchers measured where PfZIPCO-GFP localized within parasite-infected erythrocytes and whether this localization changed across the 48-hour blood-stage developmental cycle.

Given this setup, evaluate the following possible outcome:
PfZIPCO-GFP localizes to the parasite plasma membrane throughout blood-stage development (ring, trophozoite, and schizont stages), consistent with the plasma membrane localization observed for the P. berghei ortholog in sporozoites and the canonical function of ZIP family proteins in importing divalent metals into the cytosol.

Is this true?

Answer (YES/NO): NO